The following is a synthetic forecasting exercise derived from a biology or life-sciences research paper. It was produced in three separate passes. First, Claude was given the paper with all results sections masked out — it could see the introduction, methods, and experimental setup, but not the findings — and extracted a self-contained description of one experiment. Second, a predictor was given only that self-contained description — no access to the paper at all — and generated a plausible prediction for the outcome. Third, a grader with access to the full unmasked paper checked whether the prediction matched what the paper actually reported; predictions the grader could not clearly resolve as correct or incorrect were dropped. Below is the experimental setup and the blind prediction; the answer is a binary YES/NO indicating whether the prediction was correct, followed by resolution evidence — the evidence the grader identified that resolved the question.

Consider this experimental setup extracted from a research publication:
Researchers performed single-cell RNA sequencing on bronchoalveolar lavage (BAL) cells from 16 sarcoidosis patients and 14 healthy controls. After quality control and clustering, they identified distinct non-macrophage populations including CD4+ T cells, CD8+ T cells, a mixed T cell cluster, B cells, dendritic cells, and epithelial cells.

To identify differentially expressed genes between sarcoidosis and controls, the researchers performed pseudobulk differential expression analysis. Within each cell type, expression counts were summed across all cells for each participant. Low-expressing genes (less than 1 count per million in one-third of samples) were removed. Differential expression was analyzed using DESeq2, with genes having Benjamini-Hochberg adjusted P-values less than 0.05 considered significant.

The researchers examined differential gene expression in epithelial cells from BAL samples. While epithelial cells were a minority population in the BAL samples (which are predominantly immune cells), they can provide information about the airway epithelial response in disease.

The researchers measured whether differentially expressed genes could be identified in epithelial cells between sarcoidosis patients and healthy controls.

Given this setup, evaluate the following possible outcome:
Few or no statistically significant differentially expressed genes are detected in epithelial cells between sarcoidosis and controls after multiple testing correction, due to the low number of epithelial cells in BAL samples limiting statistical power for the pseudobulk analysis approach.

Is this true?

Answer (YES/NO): YES